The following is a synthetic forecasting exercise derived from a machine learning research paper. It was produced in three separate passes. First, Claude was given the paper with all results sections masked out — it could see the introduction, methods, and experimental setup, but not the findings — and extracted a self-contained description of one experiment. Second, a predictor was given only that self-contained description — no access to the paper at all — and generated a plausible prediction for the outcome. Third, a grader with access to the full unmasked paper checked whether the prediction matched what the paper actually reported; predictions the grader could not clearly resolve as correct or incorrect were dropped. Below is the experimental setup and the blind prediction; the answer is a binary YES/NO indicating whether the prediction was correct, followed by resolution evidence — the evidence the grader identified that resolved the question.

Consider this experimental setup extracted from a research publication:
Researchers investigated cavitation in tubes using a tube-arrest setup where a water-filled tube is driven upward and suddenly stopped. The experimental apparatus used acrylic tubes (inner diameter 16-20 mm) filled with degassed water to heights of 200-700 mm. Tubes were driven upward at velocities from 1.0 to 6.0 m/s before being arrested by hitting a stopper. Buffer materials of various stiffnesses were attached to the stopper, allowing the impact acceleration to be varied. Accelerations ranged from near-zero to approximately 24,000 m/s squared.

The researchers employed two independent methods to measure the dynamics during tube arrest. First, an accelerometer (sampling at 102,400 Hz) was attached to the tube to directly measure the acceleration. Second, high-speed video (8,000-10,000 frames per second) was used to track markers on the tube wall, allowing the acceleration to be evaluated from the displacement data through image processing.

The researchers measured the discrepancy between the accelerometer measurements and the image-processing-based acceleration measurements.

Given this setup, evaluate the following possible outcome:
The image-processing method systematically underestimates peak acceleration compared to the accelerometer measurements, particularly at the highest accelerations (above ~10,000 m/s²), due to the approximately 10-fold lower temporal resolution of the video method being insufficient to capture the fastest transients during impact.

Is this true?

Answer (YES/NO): NO